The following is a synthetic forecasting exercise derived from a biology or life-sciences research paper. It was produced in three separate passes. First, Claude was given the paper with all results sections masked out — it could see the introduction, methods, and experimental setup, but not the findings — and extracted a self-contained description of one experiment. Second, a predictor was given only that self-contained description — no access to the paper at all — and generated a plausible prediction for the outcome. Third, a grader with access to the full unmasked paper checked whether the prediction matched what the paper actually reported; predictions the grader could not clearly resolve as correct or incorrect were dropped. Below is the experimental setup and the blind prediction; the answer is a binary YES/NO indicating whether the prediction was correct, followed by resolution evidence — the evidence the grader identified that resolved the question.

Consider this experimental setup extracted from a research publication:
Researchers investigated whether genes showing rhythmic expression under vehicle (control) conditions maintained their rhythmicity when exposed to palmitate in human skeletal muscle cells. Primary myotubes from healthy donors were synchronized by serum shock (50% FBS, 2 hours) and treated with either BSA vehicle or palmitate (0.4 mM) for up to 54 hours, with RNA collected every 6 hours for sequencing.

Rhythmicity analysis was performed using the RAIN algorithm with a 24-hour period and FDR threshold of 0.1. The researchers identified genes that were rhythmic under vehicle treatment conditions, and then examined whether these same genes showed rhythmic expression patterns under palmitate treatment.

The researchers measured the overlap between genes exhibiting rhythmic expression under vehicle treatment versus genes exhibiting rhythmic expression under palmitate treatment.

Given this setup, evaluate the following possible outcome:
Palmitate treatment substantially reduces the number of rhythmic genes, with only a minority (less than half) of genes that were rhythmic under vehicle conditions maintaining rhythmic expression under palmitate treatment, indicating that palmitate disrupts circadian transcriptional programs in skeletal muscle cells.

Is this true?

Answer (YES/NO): YES